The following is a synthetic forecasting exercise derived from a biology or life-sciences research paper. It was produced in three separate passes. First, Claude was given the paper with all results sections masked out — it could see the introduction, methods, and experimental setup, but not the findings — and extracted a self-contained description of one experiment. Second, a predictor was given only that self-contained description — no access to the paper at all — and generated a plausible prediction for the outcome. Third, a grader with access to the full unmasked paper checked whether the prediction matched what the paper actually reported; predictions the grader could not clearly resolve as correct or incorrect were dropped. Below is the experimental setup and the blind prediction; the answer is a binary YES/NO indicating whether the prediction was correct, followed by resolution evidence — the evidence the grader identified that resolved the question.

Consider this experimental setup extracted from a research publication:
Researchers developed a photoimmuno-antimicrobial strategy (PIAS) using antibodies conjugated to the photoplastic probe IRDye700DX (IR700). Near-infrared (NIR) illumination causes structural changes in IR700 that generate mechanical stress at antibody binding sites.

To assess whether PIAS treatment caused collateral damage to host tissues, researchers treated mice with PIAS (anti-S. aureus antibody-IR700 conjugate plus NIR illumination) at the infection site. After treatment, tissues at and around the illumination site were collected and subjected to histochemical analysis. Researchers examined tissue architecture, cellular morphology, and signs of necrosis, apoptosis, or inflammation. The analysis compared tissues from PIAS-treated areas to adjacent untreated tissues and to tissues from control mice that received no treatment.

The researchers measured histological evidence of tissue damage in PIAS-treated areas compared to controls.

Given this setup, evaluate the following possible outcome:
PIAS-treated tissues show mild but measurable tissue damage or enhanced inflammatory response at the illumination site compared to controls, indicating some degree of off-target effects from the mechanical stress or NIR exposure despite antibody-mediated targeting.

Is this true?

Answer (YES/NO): NO